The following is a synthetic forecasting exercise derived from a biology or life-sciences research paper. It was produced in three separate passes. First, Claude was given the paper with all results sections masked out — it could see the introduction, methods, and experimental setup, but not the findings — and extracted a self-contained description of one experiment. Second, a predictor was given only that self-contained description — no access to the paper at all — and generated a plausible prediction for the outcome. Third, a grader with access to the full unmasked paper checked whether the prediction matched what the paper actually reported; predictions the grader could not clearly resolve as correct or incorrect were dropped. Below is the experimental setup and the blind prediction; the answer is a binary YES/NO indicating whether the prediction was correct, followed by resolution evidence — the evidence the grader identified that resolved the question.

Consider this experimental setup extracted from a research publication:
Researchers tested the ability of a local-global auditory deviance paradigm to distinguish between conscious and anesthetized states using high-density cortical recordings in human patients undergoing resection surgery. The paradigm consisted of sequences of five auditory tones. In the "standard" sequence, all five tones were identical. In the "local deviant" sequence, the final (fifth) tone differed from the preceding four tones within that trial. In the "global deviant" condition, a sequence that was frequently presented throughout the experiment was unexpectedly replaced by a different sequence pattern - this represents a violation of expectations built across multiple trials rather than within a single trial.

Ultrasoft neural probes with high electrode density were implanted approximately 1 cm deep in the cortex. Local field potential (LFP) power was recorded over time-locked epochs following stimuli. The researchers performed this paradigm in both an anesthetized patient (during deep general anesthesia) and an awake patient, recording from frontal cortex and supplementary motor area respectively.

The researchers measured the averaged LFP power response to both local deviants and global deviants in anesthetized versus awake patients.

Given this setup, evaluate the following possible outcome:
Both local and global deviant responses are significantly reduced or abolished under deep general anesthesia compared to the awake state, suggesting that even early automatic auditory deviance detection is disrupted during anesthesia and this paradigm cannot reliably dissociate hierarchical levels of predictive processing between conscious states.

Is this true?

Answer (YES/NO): NO